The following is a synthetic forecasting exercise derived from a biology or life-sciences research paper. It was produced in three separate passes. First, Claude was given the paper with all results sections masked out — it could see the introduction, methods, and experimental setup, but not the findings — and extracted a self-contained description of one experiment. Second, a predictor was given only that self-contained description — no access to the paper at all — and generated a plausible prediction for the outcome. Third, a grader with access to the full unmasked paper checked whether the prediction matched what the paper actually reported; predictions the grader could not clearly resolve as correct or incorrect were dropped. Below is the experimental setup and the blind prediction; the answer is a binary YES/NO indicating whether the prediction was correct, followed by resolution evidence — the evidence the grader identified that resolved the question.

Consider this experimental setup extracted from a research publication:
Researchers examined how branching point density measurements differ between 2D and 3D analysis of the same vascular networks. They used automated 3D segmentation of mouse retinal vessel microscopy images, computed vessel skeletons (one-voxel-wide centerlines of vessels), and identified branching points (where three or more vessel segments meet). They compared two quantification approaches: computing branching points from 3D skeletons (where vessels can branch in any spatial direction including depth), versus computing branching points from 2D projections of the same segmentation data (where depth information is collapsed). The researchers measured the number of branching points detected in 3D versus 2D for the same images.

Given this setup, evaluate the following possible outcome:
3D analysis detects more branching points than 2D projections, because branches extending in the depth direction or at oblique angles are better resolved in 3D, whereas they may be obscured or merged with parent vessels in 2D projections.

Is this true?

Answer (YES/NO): NO